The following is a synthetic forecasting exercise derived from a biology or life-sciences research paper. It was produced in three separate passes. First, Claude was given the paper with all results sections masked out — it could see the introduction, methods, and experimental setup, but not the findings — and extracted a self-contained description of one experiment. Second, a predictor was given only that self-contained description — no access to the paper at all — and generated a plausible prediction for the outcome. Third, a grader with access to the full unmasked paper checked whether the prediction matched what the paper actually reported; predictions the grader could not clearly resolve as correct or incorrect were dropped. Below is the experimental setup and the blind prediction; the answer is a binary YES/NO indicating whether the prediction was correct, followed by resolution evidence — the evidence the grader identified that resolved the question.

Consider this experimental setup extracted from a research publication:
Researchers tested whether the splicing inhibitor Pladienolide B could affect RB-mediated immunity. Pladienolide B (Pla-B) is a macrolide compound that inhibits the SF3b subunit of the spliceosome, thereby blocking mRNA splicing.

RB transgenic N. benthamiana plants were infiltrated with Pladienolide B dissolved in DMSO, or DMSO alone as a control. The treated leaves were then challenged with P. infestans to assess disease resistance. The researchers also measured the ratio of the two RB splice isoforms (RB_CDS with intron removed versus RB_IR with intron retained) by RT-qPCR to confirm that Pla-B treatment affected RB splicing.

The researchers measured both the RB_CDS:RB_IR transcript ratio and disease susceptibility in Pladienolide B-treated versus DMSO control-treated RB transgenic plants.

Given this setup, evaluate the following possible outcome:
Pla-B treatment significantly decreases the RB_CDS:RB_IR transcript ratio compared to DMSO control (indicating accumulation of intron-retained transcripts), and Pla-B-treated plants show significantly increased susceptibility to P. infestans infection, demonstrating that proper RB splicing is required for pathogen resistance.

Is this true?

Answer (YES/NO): NO